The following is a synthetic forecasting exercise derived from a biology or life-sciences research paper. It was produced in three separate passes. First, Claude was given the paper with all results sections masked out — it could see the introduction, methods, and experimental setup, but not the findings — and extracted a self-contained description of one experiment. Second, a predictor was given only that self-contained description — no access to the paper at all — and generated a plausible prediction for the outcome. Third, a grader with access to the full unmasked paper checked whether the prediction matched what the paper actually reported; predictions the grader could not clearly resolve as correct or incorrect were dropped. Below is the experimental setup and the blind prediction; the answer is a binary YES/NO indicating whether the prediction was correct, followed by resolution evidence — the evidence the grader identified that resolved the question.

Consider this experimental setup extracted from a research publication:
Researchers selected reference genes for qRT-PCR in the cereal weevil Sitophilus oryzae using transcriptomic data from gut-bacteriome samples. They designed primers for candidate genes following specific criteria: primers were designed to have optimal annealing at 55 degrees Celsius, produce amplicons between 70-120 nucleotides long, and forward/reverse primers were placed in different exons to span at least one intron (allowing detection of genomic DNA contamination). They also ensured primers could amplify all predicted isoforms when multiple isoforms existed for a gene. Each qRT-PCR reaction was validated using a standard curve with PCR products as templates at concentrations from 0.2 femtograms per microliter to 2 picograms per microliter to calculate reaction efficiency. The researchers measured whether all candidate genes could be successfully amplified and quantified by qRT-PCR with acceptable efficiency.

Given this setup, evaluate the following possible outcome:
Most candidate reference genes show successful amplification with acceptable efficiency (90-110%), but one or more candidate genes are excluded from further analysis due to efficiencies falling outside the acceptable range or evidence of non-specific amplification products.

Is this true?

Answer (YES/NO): YES